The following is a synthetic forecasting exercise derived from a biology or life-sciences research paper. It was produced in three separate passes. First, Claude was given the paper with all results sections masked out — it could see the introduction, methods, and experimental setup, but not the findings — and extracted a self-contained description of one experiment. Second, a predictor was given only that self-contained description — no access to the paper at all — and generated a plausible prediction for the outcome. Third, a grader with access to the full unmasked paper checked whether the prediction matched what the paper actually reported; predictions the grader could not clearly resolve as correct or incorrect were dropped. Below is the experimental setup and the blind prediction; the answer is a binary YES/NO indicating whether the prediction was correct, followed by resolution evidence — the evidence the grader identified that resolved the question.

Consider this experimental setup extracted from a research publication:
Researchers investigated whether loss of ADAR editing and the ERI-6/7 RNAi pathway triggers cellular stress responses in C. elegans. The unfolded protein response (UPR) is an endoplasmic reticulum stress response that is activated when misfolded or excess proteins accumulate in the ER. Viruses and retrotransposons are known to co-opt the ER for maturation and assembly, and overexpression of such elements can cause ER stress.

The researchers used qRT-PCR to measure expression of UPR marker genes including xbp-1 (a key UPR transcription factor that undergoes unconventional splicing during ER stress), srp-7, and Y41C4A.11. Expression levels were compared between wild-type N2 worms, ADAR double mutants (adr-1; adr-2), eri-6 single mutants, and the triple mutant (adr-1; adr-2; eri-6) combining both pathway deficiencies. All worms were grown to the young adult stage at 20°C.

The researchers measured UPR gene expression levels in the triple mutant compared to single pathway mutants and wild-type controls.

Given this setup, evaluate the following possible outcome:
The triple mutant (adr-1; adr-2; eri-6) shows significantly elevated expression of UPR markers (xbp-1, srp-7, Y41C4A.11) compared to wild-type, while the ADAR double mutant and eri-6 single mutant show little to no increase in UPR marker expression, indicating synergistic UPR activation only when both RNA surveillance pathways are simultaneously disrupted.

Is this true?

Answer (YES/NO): YES